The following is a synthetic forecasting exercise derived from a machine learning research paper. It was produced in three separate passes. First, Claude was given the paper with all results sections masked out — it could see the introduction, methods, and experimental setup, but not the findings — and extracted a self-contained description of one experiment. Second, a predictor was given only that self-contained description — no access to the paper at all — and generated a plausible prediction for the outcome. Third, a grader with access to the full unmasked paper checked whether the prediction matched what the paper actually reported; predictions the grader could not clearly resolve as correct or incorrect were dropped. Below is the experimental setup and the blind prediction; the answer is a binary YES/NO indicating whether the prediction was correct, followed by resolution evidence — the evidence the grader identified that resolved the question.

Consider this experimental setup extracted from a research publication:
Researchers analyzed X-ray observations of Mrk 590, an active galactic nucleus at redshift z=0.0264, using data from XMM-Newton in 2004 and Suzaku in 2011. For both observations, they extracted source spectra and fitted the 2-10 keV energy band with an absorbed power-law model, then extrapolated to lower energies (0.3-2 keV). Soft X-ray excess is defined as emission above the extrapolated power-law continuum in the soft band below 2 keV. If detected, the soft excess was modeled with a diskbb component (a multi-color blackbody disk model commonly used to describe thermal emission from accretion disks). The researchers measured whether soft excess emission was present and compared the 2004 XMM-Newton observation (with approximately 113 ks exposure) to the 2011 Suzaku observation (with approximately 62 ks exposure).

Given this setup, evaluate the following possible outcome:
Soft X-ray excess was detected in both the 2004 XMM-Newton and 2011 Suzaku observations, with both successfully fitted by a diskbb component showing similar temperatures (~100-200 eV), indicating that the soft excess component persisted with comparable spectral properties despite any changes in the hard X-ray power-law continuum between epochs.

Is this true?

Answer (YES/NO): NO